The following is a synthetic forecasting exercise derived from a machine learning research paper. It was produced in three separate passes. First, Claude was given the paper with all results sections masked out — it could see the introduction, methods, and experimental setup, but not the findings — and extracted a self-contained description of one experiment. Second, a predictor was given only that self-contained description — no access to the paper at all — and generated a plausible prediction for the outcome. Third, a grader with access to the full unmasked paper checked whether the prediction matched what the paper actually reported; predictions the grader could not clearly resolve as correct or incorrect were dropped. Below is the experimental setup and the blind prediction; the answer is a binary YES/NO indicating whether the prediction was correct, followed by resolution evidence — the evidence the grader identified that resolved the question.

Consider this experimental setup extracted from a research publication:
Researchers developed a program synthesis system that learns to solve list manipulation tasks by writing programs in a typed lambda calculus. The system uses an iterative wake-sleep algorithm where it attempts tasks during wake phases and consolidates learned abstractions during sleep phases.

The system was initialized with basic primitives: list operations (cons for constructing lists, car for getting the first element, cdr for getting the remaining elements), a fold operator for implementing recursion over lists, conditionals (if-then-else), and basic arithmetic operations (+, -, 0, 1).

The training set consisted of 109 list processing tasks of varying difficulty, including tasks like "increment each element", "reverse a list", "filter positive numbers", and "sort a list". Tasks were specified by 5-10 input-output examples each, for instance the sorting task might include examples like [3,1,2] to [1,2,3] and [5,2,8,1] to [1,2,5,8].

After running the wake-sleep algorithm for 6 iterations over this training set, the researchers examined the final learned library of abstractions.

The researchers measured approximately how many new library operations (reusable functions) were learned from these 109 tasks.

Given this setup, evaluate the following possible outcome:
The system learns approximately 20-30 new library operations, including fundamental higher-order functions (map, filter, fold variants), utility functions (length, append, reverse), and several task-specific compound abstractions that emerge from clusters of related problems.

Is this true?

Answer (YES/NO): YES